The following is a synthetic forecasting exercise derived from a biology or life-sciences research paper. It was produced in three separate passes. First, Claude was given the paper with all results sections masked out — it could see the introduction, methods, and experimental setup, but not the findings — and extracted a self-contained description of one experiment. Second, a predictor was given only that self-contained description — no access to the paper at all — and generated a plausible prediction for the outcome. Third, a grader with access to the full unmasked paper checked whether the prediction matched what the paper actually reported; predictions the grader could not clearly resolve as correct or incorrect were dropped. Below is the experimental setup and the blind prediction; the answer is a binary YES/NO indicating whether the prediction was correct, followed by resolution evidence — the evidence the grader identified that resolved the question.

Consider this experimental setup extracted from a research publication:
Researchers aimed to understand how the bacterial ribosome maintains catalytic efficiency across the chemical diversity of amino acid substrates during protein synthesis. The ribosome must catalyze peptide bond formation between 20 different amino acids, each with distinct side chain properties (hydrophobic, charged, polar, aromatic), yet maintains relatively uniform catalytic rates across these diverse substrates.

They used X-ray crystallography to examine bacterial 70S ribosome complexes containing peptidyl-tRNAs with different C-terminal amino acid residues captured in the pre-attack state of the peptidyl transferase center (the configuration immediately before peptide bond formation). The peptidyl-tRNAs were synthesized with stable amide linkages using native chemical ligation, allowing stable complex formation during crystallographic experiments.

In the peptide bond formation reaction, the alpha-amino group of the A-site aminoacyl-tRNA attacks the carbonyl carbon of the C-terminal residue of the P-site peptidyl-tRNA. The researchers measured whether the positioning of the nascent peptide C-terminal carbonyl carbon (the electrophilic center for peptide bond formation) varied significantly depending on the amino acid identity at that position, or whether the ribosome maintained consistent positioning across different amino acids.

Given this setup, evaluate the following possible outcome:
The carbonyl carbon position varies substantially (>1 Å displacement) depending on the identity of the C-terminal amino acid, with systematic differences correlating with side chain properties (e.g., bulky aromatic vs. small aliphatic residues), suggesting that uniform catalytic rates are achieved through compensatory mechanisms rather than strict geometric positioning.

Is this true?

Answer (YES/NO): NO